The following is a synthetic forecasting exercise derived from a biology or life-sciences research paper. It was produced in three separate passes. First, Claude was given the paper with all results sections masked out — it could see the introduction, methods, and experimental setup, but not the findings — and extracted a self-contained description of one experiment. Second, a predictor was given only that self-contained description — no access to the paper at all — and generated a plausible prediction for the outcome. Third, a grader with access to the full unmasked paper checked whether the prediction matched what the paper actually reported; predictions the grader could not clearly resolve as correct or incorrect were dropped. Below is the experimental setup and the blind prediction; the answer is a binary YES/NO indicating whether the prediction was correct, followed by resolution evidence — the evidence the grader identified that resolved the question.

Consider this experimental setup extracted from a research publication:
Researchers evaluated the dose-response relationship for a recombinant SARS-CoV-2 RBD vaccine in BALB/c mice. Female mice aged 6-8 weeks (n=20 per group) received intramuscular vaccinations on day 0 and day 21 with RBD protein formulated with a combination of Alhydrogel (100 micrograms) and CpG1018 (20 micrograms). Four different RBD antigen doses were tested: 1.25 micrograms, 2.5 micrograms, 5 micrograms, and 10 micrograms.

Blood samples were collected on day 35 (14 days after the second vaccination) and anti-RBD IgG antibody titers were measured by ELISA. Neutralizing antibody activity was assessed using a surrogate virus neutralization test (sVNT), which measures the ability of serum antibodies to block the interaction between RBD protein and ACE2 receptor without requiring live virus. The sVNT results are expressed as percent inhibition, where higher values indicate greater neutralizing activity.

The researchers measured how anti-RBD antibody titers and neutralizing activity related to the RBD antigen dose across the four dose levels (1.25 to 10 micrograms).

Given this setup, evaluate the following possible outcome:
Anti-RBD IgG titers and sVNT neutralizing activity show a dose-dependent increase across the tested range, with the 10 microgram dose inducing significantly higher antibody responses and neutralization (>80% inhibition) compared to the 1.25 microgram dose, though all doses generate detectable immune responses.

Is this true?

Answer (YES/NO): NO